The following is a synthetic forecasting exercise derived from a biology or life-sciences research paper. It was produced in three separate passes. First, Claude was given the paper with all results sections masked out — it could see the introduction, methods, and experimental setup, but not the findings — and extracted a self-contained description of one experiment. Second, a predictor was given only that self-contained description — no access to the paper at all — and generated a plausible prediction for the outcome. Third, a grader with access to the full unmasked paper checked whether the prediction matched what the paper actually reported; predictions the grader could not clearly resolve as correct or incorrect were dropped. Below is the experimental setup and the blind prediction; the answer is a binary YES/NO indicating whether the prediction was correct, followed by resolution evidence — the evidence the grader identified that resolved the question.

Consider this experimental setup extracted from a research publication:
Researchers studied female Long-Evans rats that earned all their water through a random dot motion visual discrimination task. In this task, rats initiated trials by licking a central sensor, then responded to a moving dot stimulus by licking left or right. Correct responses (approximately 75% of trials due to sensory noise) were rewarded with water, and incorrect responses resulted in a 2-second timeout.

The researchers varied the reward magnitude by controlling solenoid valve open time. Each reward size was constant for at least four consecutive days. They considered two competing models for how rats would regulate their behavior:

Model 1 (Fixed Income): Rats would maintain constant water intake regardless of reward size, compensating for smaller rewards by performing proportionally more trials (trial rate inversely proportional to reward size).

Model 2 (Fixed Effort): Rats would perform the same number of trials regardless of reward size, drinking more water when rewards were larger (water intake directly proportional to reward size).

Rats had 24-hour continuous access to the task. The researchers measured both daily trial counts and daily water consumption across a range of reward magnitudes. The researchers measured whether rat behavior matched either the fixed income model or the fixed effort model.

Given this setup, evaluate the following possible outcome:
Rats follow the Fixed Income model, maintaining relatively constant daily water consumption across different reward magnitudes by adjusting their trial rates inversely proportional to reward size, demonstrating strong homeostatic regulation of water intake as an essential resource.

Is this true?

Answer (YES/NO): NO